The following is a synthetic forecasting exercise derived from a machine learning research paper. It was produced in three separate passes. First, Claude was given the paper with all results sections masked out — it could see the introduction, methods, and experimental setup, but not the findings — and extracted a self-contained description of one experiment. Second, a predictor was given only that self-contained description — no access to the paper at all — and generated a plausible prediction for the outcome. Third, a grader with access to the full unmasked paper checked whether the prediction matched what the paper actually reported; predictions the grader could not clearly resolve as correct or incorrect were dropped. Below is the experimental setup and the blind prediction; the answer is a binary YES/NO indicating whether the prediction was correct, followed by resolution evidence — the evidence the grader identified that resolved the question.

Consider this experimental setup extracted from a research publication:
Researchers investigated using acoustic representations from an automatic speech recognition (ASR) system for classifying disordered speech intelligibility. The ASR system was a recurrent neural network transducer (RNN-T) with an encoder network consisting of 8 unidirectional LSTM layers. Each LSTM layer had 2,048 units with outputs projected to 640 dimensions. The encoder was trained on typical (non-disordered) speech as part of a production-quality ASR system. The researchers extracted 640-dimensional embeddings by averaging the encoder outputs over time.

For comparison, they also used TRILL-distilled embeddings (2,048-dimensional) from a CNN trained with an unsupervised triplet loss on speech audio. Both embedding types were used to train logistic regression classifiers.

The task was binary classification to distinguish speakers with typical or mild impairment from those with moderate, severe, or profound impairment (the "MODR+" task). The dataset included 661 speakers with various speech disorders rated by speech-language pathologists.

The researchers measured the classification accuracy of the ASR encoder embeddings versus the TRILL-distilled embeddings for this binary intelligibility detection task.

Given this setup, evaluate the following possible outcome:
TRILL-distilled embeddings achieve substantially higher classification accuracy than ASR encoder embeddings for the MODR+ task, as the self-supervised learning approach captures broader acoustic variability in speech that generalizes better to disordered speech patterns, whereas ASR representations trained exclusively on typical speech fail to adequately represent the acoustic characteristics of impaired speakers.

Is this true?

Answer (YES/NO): NO